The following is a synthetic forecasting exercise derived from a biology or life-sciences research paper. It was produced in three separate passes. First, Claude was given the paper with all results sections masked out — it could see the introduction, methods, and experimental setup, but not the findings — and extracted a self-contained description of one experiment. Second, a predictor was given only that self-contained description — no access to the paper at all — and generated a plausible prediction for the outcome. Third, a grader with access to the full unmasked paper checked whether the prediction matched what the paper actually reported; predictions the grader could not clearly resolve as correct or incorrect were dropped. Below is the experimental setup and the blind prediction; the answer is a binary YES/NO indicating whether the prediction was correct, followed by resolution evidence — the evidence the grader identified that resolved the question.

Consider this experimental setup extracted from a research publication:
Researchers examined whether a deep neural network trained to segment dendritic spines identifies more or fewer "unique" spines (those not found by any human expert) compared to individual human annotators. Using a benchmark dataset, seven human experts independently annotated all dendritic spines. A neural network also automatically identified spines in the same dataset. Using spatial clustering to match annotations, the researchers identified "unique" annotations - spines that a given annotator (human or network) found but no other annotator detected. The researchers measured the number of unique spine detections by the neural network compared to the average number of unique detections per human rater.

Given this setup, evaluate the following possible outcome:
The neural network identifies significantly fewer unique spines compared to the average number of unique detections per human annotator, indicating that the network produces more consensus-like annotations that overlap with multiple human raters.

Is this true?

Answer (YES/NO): NO